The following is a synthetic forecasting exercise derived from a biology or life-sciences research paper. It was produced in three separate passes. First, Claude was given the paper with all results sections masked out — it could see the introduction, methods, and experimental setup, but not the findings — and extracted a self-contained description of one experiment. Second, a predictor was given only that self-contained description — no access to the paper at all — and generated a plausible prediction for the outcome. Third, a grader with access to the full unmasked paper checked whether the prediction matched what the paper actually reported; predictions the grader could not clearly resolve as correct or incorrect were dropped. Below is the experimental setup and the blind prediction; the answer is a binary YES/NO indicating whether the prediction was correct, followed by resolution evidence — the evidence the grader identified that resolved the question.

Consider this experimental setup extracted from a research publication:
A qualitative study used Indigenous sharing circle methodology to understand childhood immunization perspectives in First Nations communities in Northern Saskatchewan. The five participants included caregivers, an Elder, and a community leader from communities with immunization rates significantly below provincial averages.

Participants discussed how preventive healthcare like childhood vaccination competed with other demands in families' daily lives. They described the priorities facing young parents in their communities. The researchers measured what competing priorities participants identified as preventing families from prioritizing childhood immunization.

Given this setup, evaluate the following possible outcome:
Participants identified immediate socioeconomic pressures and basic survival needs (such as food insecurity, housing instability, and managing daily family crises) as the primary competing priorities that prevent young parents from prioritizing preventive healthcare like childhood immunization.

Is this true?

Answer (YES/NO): YES